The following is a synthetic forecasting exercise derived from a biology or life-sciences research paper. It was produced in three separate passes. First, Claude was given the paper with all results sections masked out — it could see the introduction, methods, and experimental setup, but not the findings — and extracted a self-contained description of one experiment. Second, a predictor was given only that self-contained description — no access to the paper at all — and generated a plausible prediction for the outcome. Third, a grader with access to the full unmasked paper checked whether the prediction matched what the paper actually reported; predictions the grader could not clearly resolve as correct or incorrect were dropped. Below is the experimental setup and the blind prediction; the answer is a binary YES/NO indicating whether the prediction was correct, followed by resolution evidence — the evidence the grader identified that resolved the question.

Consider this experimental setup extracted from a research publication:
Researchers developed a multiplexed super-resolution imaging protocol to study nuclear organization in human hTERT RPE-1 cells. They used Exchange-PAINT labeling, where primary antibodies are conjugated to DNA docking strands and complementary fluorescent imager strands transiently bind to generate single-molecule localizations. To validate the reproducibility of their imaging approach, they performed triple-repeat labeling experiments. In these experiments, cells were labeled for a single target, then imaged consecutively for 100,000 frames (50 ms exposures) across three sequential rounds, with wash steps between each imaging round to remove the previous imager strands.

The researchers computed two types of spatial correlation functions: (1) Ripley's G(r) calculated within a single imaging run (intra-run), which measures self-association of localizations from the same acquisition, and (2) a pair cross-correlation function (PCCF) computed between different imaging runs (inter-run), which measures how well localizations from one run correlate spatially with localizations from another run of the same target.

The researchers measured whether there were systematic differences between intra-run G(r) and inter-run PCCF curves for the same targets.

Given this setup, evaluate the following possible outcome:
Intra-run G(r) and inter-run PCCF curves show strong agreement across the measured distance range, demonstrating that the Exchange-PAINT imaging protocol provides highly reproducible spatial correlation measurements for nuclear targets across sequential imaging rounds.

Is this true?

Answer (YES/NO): NO